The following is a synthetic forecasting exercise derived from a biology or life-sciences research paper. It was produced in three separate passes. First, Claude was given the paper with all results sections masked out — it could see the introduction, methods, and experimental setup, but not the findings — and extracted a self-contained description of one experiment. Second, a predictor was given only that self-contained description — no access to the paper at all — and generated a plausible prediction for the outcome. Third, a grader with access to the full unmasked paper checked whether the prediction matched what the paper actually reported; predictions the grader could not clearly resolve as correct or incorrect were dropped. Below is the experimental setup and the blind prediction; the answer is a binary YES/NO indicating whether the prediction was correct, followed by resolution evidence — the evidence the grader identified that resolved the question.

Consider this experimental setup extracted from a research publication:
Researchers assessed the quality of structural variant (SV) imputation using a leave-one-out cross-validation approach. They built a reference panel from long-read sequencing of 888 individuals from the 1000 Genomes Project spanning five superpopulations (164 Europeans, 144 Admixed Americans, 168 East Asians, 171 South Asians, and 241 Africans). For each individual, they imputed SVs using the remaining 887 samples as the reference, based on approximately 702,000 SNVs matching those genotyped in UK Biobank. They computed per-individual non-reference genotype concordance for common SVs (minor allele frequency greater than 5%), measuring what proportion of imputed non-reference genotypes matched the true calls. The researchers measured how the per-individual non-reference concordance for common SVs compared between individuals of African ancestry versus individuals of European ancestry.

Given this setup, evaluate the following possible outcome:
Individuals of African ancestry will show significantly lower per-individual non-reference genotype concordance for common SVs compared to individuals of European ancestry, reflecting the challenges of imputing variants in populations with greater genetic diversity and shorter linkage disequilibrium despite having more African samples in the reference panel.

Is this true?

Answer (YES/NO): YES